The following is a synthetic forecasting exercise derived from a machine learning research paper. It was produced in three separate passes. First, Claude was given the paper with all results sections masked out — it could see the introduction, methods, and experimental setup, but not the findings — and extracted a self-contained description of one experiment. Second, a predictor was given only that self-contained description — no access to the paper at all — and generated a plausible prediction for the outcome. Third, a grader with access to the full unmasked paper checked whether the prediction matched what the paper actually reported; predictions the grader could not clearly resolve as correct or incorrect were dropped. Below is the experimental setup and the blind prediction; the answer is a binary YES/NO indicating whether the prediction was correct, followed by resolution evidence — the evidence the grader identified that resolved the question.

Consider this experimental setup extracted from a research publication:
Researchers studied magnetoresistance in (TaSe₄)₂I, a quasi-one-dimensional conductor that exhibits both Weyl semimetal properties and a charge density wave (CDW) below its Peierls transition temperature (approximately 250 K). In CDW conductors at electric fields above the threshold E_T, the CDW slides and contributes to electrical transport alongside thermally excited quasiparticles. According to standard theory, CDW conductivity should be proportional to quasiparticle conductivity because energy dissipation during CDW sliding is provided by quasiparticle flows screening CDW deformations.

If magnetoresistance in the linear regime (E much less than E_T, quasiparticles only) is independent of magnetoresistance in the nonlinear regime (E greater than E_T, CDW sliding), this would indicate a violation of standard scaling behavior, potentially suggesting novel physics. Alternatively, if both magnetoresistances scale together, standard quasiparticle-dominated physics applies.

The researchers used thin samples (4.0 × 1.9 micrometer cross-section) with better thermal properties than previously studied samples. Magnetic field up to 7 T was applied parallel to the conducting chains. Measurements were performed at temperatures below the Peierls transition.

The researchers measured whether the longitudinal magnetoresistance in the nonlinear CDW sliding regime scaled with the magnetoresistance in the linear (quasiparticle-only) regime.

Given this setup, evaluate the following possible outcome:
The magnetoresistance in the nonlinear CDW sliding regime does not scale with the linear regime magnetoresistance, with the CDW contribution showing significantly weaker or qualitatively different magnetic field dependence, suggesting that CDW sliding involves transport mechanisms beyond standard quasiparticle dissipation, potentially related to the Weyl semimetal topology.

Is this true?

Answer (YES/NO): NO